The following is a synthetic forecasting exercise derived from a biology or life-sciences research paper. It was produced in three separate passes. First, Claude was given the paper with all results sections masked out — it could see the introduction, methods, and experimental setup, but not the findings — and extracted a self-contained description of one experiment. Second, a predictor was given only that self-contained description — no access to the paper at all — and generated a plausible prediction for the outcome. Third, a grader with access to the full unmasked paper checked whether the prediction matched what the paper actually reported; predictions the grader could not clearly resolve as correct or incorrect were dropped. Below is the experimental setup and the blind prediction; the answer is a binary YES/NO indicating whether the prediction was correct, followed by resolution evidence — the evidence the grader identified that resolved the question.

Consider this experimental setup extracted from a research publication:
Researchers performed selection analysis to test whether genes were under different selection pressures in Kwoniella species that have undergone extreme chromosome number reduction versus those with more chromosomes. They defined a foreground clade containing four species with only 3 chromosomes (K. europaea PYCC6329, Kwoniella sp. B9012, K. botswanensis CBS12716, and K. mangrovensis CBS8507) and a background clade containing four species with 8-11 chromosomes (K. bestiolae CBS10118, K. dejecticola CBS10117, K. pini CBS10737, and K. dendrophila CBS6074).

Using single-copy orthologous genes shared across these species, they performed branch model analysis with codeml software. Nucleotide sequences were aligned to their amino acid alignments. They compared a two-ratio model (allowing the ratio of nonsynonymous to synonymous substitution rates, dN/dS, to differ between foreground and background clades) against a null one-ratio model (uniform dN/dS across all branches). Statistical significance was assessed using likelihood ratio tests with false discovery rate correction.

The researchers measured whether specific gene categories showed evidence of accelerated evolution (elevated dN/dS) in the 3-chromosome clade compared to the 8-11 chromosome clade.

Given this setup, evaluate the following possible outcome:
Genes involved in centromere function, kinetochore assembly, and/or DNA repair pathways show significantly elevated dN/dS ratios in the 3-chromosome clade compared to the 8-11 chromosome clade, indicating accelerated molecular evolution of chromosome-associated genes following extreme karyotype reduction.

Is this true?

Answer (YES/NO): YES